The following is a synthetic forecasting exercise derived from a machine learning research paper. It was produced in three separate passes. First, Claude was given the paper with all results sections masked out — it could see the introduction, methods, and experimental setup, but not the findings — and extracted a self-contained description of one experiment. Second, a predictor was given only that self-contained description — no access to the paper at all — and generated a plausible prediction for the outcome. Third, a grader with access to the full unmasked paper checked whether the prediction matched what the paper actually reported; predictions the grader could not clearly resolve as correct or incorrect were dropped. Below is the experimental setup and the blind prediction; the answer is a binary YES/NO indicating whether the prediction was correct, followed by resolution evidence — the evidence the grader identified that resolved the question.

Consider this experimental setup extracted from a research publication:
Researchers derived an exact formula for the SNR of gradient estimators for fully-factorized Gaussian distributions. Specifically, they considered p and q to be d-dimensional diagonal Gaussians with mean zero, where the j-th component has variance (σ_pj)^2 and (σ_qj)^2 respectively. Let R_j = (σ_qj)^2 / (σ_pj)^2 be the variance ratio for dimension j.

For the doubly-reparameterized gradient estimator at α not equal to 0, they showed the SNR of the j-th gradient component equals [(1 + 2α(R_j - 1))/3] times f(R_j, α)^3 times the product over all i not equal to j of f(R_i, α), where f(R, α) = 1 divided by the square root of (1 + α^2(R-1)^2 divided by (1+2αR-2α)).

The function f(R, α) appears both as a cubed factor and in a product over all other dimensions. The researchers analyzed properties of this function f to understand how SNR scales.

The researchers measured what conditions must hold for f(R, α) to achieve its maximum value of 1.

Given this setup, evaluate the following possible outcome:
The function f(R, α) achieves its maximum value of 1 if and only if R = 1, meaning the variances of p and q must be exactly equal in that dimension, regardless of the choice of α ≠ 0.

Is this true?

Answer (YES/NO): YES